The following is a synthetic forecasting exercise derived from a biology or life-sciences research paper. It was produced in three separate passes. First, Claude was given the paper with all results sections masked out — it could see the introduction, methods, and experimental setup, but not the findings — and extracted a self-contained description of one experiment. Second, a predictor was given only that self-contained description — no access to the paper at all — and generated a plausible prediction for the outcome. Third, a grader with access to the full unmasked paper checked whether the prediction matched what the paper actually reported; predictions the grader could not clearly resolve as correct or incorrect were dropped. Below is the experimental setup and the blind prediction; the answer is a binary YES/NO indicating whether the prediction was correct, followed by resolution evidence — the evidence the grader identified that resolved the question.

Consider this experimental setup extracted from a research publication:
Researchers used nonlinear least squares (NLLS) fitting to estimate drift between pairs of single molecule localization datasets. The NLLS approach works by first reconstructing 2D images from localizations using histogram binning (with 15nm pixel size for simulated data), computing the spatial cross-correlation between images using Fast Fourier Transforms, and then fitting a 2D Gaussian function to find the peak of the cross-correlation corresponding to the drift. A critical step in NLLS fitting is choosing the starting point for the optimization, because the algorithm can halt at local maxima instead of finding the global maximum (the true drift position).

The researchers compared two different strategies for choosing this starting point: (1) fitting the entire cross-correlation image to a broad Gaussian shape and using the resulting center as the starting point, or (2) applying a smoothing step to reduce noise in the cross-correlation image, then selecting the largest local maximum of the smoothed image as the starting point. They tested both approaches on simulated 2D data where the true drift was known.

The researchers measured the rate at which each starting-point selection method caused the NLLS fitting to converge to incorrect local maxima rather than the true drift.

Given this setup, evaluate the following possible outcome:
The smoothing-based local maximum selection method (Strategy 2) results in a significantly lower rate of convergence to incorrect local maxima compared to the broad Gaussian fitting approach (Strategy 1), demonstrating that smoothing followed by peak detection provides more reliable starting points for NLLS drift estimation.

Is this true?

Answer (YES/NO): YES